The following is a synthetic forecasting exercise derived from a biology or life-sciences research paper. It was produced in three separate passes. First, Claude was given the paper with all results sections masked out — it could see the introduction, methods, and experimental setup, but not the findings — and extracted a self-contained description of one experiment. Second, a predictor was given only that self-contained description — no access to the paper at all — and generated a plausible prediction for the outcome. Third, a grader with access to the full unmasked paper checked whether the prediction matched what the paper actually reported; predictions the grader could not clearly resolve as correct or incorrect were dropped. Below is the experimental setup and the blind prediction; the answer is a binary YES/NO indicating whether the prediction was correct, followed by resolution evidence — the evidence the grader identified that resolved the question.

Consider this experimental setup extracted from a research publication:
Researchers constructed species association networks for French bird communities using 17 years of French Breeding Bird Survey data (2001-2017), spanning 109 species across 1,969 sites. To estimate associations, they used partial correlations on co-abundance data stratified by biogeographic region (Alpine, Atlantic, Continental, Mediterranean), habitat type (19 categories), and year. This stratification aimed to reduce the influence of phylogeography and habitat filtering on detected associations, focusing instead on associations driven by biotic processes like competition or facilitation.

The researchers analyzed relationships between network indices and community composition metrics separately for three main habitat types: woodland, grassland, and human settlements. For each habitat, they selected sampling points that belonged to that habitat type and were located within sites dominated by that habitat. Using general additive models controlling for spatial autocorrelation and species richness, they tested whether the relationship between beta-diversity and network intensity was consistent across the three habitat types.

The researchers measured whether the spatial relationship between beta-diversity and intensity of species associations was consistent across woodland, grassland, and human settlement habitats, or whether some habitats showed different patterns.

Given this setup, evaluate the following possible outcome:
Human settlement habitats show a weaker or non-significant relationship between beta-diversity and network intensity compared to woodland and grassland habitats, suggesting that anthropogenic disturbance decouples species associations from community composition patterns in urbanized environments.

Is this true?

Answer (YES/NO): NO